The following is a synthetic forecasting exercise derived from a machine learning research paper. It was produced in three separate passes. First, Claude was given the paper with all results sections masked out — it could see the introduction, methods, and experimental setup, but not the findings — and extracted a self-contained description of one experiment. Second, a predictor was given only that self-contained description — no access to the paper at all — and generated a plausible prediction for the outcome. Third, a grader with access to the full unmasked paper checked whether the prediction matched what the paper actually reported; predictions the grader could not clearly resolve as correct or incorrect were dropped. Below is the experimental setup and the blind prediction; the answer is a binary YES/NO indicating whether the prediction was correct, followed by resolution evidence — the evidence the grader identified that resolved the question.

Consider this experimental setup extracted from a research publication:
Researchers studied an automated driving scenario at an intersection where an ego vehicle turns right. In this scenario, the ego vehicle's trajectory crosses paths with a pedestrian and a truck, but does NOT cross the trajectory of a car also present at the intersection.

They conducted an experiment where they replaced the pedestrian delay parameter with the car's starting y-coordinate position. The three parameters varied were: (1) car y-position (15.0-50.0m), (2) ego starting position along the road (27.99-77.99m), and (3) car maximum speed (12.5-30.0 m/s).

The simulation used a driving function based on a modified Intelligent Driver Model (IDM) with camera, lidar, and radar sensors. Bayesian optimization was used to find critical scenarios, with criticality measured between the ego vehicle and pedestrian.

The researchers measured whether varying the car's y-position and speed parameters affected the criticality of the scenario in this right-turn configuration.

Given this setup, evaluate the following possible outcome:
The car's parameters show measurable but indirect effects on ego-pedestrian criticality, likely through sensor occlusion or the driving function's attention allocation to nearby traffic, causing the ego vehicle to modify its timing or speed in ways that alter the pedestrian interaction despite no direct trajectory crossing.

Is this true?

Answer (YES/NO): NO